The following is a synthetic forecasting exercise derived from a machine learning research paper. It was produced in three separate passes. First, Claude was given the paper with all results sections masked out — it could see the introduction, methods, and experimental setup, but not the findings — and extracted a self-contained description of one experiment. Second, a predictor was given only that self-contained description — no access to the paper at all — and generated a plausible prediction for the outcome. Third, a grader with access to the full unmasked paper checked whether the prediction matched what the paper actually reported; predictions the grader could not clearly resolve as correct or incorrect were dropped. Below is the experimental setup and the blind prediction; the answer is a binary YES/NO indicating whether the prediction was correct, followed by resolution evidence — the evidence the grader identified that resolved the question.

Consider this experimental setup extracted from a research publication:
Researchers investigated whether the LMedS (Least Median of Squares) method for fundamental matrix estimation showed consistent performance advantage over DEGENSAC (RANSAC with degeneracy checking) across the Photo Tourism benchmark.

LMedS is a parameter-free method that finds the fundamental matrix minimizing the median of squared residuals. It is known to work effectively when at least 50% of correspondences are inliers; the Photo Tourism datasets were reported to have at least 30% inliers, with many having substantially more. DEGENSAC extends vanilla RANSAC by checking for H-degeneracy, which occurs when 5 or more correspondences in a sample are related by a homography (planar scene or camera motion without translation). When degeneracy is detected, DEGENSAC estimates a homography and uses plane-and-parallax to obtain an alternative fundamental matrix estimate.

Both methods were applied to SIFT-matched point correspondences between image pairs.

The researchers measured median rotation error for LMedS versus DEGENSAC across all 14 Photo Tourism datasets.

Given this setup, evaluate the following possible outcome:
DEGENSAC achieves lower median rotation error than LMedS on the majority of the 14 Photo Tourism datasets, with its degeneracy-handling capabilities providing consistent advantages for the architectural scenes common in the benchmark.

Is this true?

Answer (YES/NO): NO